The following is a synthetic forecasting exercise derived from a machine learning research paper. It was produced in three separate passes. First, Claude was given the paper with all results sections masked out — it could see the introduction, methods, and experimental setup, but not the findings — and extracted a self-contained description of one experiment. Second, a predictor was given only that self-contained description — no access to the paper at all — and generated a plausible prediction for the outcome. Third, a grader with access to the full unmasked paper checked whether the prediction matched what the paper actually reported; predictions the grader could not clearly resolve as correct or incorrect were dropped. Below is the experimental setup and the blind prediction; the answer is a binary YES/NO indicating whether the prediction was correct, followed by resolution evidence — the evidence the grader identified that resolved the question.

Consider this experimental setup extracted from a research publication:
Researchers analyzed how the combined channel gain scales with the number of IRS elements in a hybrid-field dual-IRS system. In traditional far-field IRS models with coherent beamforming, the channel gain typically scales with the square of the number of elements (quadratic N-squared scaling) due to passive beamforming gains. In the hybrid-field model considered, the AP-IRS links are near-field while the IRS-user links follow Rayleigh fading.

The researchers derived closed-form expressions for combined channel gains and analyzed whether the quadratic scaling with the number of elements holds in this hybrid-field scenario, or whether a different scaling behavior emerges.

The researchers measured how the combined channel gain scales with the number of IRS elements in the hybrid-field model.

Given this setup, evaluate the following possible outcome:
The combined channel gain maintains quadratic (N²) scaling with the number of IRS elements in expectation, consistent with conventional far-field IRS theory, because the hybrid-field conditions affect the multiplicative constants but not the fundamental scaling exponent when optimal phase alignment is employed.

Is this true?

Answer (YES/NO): NO